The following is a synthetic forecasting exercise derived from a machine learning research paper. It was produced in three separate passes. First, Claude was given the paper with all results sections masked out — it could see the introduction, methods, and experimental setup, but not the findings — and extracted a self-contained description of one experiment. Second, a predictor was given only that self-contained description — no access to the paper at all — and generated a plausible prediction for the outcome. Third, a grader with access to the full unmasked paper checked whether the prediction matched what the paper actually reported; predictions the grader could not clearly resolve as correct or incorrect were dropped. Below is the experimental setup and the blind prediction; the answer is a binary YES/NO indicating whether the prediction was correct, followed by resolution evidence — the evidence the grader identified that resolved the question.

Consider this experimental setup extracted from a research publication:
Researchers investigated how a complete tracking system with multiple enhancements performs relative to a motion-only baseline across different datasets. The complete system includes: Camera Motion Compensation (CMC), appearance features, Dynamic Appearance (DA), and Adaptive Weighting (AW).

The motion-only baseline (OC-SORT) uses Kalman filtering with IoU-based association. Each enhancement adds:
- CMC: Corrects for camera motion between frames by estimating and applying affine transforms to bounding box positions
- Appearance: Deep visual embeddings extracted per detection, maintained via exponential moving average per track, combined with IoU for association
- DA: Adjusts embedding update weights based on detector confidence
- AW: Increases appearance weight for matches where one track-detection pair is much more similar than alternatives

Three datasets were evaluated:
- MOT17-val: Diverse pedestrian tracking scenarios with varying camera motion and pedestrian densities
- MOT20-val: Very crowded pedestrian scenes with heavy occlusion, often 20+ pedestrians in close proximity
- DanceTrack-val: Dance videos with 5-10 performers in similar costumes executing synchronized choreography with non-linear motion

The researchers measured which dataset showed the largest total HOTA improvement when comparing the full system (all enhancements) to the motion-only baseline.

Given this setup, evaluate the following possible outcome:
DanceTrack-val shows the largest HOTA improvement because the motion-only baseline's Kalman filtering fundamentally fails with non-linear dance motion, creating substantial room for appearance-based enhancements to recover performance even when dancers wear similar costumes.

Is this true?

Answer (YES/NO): YES